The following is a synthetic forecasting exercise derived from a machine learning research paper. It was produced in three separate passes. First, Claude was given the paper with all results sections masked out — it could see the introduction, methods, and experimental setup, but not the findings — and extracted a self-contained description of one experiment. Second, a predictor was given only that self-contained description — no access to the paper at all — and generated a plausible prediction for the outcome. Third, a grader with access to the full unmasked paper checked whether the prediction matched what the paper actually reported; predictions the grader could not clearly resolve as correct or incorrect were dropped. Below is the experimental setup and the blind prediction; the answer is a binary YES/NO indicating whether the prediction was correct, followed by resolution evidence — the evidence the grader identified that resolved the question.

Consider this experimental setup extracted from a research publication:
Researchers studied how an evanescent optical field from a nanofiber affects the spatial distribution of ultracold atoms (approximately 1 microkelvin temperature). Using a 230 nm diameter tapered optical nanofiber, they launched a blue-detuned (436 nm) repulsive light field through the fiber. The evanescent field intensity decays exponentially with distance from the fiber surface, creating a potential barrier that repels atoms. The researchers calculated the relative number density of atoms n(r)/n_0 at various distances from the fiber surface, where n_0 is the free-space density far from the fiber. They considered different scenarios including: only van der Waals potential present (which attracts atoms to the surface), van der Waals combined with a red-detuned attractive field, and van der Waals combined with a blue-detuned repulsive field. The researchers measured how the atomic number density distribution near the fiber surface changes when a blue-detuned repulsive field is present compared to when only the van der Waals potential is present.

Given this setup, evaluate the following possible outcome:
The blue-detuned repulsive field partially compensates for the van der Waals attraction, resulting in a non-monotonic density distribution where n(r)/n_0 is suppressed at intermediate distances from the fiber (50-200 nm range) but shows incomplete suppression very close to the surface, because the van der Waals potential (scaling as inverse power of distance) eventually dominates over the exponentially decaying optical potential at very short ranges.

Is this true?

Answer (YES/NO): NO